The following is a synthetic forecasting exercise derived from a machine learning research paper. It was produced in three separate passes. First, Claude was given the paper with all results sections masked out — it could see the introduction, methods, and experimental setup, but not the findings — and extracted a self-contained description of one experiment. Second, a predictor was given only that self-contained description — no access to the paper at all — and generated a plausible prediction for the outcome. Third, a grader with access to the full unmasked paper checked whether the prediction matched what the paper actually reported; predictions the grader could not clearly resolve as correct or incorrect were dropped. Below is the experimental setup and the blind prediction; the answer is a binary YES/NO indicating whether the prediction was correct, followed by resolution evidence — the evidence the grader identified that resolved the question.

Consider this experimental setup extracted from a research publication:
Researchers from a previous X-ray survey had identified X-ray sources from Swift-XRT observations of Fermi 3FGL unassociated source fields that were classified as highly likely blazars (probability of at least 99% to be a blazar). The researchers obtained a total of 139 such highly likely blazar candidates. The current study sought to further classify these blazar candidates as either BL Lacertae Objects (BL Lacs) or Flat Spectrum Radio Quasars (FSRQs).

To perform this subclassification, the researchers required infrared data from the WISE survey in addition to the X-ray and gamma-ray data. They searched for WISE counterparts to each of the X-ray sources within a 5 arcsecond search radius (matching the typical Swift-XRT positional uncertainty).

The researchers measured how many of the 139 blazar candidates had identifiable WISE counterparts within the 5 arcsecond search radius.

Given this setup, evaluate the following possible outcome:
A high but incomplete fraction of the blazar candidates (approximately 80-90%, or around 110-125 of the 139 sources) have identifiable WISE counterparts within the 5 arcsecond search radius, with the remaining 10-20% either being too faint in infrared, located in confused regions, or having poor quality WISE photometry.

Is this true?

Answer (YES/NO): NO